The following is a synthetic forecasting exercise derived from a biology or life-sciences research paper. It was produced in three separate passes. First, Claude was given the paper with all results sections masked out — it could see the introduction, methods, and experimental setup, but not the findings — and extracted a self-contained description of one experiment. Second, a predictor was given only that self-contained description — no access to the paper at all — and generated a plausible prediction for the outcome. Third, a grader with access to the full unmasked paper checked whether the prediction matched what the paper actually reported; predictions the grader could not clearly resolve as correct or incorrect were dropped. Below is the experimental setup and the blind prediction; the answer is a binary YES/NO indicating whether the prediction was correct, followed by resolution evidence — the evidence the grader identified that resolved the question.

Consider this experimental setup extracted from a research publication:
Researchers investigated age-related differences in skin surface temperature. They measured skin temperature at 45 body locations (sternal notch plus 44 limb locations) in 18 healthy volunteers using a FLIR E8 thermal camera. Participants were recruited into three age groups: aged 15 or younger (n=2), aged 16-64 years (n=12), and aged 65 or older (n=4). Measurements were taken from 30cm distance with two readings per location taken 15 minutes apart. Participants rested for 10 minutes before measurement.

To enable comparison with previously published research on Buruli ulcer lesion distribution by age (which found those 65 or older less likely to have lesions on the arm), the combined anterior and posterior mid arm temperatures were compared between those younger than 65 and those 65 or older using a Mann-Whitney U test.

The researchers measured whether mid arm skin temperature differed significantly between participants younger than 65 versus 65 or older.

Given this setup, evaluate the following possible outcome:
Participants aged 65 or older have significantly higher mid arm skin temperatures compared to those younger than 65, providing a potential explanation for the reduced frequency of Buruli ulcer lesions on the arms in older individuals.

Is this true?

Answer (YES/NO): NO